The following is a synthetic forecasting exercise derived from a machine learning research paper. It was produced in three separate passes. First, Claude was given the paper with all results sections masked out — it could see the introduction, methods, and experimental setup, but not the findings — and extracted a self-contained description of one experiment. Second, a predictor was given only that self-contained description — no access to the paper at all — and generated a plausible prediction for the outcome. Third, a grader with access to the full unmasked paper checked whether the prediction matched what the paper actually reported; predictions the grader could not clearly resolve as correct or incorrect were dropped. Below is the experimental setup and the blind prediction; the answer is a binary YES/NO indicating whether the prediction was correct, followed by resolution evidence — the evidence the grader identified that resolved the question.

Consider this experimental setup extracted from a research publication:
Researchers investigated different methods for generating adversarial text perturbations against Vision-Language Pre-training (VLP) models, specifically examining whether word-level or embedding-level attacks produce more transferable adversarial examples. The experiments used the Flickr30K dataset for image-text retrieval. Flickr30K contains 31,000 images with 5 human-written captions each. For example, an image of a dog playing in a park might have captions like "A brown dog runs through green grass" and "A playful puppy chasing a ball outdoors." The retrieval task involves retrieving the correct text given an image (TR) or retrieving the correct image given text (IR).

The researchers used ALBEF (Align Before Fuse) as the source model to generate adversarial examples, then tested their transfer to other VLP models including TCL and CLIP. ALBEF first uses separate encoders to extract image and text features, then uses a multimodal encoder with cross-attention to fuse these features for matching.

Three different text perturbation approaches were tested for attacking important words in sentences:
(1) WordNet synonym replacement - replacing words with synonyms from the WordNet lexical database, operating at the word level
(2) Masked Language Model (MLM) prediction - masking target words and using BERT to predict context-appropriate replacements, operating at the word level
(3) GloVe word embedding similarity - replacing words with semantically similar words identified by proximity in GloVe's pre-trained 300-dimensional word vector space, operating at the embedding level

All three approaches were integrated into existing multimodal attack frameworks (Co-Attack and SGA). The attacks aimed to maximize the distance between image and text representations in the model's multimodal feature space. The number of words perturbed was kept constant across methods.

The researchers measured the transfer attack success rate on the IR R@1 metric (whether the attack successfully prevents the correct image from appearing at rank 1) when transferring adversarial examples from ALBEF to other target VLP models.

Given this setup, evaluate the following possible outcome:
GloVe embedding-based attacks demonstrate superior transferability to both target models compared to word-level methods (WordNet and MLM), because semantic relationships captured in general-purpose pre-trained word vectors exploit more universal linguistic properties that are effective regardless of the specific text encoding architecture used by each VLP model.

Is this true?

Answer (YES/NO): YES